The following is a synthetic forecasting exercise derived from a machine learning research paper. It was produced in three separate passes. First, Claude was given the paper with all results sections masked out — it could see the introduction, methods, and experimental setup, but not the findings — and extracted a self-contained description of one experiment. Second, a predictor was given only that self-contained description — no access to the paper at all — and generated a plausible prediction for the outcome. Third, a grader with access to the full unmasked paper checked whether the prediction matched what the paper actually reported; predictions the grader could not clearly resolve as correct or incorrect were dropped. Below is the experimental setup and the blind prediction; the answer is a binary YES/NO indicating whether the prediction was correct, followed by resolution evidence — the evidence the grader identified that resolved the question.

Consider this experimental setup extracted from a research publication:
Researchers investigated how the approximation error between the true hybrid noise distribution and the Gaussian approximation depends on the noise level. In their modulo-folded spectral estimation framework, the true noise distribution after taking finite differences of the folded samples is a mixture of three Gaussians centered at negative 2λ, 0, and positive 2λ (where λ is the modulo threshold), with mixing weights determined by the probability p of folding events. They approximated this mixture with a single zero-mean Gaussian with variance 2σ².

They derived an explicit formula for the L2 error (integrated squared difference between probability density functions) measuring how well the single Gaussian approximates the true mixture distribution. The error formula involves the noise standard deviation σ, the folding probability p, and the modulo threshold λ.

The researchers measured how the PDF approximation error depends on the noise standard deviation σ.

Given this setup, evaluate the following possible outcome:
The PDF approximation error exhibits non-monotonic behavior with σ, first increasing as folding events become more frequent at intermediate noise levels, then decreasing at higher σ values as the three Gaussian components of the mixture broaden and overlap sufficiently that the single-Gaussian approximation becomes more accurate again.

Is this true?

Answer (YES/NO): NO